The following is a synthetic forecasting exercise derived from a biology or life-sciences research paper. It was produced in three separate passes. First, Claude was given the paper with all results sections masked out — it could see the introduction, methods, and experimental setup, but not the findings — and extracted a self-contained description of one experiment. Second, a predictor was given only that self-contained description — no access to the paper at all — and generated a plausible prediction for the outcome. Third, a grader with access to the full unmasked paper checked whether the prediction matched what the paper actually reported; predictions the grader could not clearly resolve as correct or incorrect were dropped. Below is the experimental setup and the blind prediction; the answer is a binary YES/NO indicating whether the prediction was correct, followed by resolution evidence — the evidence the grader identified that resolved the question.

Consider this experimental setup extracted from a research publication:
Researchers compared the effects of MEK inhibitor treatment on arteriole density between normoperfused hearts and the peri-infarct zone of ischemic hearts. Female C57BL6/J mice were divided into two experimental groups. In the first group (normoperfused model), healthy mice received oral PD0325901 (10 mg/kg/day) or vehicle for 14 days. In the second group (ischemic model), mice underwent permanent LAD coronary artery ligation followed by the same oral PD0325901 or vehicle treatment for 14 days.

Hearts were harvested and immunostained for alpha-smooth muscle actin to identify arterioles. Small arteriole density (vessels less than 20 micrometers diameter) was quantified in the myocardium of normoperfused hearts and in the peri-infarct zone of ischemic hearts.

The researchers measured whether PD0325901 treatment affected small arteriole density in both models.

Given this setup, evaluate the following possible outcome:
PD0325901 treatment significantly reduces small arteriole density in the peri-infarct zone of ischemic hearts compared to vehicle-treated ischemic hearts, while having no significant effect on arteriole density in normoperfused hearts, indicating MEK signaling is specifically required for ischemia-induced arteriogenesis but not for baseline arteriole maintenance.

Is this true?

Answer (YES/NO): NO